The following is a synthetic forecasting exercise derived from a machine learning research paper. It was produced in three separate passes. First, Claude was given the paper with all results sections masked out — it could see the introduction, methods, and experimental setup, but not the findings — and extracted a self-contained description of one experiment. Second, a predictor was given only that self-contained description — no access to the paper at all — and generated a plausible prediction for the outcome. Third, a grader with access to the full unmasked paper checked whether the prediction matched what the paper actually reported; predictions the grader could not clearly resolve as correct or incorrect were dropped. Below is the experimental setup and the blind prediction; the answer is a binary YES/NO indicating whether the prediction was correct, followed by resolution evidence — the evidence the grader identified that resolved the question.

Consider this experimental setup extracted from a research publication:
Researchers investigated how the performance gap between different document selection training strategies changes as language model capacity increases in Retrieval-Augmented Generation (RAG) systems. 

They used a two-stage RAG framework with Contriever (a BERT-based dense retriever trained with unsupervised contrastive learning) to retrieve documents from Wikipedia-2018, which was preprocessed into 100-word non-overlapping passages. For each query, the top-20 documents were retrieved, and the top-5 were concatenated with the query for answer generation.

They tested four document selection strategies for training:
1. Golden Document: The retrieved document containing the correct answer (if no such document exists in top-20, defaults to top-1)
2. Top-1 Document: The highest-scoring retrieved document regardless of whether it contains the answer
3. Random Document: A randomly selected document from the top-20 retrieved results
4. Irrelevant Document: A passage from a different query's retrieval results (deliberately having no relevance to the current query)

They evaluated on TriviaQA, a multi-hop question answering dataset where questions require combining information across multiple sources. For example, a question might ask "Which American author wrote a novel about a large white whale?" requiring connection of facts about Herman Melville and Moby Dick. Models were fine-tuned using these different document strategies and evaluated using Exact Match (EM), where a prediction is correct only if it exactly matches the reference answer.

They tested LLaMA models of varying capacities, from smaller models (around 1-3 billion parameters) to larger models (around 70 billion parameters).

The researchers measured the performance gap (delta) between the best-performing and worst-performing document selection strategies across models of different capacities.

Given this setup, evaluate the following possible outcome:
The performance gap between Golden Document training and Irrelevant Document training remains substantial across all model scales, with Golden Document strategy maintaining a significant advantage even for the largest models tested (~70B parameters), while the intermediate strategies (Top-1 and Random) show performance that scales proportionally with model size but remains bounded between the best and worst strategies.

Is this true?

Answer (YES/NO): NO